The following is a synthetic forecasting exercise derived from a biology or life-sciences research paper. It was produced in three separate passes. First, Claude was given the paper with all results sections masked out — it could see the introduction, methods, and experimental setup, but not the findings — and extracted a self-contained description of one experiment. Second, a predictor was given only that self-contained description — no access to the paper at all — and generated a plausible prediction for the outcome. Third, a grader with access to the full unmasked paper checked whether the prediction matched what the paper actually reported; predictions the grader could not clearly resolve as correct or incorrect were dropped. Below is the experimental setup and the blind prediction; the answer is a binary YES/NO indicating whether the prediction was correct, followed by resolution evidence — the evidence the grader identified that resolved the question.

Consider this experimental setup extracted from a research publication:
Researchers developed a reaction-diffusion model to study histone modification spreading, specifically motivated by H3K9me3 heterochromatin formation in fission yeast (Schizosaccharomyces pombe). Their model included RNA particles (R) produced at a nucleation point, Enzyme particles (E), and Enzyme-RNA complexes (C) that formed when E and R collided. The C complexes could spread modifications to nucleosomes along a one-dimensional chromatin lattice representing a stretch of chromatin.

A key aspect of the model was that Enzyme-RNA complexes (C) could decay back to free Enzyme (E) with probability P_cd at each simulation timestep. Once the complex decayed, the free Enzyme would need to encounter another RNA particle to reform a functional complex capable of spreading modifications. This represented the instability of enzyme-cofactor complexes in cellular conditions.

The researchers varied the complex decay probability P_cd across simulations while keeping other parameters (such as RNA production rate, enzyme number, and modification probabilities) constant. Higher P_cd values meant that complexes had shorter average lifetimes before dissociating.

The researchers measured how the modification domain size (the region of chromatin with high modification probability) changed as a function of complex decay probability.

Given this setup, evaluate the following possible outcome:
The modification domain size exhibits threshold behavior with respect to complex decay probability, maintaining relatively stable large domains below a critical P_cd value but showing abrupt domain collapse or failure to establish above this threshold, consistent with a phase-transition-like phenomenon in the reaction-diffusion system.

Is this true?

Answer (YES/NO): NO